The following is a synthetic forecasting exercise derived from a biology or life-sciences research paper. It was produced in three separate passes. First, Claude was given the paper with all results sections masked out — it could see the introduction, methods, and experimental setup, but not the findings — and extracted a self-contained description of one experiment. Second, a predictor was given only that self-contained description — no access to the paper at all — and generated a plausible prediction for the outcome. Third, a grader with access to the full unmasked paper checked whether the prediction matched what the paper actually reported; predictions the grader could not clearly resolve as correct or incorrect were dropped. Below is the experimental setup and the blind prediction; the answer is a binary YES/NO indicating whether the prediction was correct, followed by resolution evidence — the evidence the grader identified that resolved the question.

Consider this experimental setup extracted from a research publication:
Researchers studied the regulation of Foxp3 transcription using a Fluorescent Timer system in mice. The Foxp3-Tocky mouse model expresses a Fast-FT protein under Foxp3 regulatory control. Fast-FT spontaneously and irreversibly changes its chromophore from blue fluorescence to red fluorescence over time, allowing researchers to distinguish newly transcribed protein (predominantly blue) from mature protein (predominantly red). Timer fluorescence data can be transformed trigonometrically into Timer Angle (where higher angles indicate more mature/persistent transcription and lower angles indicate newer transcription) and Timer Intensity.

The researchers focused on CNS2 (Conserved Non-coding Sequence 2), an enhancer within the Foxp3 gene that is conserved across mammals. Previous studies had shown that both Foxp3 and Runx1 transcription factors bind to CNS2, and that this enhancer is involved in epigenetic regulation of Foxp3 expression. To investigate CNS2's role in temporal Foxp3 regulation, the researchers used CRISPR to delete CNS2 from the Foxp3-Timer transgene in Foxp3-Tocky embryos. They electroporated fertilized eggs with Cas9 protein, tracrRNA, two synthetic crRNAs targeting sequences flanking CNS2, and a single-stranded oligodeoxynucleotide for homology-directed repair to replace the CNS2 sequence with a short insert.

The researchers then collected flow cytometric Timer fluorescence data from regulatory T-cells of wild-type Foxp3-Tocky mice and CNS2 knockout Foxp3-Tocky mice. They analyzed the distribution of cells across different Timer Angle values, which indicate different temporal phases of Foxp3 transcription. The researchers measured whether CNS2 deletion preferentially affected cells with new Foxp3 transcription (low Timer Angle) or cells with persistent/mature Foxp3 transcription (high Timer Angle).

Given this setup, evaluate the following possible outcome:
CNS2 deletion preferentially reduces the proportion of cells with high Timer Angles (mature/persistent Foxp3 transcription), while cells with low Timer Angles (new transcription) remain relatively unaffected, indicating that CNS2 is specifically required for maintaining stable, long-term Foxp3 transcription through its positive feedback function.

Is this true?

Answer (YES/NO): YES